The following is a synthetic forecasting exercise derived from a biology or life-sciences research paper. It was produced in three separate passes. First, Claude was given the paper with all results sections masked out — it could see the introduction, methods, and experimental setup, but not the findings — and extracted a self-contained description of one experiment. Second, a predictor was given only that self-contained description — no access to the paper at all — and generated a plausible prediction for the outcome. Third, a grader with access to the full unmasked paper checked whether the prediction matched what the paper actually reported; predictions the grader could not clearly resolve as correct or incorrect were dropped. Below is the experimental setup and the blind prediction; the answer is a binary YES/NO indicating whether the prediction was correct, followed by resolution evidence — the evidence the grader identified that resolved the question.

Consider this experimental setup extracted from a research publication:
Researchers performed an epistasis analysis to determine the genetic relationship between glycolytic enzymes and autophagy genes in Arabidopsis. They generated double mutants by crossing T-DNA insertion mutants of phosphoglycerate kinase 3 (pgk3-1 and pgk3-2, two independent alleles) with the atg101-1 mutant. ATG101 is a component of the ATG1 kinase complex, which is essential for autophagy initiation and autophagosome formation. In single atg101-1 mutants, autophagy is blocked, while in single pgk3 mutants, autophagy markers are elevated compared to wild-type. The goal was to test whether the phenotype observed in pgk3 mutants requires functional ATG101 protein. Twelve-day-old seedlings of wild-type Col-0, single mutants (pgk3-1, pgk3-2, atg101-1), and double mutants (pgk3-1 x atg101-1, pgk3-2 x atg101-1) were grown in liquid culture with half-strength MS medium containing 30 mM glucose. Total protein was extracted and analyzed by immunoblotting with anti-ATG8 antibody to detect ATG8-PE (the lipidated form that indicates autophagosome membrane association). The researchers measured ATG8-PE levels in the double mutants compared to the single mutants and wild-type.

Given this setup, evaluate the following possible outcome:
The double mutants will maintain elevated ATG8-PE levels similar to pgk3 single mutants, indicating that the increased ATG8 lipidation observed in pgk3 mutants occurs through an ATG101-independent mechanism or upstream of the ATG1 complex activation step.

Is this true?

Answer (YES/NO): NO